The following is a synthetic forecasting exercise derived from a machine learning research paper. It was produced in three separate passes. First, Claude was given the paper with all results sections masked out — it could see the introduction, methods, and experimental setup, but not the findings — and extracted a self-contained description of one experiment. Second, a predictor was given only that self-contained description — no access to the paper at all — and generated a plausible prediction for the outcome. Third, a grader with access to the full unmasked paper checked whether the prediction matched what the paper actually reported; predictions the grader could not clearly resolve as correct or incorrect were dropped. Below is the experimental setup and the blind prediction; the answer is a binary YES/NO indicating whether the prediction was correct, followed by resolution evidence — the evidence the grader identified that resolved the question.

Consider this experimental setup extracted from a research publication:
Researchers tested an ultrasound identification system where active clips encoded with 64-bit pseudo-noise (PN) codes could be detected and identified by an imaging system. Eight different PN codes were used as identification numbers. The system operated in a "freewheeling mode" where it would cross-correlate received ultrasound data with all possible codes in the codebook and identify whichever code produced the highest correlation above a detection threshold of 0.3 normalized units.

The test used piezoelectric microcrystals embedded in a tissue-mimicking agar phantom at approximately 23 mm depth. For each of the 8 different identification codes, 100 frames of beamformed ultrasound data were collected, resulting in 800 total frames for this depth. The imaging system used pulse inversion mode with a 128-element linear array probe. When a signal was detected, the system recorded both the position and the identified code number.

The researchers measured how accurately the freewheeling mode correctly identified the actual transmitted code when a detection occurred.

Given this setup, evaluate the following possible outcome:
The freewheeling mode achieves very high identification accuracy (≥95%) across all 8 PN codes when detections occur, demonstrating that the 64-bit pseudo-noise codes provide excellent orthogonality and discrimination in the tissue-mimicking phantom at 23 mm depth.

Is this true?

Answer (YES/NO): NO